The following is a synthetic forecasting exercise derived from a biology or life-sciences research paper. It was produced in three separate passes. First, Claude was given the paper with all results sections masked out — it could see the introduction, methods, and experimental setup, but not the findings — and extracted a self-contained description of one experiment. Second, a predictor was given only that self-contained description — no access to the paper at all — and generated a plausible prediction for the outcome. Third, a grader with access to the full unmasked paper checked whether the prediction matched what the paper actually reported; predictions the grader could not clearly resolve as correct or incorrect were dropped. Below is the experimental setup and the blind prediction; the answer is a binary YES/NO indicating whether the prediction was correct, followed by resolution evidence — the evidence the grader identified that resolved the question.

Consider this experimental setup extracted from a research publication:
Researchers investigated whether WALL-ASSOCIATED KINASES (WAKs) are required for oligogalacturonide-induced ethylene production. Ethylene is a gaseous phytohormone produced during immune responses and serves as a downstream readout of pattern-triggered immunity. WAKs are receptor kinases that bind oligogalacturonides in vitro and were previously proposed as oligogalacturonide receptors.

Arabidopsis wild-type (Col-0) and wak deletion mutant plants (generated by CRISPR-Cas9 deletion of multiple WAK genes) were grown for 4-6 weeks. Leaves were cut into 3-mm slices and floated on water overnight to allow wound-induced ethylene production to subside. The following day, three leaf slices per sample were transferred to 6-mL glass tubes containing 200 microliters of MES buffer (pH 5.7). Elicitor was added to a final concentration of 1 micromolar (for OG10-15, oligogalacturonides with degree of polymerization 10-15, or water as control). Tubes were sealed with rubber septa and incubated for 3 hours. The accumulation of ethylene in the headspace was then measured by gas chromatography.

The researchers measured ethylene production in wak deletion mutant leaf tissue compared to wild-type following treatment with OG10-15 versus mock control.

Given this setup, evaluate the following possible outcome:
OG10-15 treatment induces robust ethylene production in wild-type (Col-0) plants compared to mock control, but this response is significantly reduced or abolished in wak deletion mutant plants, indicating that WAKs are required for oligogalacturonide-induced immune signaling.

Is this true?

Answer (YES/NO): NO